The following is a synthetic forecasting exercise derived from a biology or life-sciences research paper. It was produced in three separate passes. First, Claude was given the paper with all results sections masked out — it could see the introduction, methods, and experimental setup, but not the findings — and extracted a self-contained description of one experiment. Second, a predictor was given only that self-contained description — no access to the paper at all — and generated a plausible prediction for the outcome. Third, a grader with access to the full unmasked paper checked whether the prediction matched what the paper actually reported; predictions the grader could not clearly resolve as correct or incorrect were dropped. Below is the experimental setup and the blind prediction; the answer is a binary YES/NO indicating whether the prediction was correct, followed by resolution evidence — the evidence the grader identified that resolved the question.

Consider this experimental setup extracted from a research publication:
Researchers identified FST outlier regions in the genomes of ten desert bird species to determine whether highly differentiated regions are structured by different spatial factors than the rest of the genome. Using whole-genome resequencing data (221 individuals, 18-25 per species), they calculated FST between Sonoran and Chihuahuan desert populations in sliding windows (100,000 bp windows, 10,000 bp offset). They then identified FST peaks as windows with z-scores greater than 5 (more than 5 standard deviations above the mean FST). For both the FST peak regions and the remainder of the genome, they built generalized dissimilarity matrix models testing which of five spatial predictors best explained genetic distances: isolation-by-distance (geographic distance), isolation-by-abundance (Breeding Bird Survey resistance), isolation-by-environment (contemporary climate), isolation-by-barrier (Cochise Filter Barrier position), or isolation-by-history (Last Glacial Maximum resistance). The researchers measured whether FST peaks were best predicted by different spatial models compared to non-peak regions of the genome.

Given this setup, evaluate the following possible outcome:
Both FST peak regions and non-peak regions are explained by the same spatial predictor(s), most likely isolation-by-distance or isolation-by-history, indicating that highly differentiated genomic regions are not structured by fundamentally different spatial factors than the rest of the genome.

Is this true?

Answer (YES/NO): NO